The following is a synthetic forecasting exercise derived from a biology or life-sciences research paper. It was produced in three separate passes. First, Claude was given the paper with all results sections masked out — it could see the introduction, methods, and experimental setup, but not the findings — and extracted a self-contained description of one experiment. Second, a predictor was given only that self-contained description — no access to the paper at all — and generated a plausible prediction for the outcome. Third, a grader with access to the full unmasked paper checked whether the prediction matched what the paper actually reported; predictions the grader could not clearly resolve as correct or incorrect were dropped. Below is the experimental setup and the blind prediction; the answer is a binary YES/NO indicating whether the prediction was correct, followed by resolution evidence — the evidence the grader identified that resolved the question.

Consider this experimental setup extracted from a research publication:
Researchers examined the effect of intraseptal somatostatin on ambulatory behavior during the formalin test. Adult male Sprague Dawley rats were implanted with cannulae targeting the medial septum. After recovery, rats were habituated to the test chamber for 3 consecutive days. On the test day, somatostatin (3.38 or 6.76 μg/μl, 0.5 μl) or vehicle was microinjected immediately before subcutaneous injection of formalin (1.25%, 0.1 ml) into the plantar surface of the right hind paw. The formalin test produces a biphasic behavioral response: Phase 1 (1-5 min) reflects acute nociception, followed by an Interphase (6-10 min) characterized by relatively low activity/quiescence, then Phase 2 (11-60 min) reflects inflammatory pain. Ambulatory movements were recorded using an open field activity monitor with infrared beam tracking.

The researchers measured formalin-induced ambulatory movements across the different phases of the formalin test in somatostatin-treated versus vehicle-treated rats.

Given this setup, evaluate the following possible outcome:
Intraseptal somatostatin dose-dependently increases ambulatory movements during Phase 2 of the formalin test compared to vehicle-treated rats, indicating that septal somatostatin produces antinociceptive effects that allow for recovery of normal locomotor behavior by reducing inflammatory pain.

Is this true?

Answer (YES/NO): NO